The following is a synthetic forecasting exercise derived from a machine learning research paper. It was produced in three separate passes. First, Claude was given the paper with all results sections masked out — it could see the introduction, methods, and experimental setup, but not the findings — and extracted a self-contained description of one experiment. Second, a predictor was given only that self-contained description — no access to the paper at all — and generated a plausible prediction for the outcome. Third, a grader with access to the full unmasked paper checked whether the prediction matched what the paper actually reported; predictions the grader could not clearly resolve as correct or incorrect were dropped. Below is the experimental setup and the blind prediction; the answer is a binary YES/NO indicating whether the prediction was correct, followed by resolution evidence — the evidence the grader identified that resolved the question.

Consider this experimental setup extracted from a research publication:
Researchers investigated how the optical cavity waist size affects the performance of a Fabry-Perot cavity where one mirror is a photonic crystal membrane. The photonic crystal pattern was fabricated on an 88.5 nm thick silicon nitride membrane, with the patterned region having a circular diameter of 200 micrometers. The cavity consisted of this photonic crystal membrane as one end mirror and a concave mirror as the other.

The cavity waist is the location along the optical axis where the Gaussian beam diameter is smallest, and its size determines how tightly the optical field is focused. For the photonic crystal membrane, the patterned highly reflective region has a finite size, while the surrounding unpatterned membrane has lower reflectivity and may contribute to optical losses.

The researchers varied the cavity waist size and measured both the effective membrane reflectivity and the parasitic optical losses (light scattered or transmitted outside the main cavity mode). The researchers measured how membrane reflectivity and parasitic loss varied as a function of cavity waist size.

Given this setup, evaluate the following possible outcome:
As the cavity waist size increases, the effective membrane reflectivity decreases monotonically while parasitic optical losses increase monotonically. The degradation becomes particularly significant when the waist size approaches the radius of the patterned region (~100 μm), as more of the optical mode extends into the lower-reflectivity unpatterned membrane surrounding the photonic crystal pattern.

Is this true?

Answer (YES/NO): NO